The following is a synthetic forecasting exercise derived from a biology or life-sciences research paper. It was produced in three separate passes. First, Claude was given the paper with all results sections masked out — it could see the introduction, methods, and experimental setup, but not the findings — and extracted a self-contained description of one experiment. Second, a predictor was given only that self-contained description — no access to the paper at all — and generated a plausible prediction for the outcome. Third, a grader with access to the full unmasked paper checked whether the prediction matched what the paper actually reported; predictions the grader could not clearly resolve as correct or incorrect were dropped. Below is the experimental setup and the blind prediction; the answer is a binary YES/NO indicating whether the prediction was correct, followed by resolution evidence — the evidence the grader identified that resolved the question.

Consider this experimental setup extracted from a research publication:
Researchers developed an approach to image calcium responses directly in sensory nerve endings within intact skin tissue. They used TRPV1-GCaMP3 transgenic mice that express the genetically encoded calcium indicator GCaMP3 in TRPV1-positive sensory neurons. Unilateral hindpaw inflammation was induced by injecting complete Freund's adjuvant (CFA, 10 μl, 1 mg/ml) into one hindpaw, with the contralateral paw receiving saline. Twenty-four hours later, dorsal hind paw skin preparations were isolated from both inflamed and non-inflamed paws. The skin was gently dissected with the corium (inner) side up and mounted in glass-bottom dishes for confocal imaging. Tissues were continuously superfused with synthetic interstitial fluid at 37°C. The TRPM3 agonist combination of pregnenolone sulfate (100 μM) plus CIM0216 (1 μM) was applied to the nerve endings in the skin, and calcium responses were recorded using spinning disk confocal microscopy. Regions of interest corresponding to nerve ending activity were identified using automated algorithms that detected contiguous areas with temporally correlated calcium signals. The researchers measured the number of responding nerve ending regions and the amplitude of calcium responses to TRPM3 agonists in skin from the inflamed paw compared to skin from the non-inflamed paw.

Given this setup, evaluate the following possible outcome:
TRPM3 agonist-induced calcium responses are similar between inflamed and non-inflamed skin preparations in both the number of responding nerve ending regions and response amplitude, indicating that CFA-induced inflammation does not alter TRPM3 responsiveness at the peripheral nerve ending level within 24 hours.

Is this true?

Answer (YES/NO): NO